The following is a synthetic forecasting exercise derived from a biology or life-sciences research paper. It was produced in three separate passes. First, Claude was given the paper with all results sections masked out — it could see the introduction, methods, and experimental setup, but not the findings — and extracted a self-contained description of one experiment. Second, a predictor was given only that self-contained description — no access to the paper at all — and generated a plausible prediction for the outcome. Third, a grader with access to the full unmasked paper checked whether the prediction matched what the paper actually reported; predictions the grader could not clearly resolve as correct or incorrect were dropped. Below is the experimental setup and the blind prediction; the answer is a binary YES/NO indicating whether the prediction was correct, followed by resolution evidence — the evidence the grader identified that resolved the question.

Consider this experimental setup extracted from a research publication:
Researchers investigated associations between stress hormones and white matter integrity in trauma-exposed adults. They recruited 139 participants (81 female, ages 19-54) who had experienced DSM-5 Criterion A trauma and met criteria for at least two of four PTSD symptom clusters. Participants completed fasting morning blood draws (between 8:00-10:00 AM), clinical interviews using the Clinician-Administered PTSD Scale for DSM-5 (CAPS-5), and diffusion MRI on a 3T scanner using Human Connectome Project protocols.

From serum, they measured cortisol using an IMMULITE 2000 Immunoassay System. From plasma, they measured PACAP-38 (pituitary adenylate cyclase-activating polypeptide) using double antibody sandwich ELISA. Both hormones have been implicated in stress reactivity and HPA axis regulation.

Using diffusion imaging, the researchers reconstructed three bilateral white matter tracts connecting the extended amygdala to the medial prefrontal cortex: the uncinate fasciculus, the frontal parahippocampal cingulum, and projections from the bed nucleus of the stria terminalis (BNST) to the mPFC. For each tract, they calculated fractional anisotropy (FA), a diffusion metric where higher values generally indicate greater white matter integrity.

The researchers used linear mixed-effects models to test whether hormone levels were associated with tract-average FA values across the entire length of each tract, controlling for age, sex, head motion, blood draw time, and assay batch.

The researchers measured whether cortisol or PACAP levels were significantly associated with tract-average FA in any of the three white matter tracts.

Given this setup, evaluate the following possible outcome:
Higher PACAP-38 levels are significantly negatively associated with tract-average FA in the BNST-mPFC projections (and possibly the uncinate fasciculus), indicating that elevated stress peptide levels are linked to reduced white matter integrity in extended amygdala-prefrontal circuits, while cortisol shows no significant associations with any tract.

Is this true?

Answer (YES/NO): NO